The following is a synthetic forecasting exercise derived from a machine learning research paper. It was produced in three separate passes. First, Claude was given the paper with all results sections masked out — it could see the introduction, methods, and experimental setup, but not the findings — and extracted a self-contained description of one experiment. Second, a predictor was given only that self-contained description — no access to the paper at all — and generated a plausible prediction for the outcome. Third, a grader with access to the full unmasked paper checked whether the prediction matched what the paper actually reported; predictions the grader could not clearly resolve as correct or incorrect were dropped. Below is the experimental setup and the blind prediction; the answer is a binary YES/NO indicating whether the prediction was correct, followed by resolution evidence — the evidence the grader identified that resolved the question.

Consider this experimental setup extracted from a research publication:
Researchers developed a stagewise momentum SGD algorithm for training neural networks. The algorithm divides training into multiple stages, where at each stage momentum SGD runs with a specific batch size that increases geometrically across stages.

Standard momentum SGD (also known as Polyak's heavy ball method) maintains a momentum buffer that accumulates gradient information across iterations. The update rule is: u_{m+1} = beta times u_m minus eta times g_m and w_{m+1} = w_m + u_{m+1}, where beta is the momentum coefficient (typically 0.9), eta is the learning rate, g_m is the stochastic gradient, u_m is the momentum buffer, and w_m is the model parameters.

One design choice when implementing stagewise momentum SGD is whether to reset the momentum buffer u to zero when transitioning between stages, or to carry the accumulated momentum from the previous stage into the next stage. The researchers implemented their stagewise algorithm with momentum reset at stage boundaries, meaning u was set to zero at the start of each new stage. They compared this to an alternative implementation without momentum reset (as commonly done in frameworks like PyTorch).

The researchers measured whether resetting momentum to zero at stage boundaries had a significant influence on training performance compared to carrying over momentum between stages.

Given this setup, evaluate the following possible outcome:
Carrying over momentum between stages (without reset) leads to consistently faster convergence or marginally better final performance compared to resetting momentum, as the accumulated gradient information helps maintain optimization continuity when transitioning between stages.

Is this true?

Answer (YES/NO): NO